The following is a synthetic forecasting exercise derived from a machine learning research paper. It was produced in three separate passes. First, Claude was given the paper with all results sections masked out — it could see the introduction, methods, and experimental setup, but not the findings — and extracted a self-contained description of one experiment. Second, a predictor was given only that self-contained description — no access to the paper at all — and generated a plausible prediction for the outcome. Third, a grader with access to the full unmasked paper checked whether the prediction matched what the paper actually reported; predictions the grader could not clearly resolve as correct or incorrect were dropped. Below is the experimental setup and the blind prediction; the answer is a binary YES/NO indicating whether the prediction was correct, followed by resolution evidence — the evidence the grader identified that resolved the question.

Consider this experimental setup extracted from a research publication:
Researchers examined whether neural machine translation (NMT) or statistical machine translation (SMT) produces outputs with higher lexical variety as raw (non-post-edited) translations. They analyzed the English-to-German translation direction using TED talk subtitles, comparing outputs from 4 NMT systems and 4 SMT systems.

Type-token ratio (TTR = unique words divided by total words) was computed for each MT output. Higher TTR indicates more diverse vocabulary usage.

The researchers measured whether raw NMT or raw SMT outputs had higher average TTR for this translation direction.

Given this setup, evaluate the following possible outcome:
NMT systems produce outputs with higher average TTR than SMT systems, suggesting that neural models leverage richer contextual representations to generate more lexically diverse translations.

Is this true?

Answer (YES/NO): NO